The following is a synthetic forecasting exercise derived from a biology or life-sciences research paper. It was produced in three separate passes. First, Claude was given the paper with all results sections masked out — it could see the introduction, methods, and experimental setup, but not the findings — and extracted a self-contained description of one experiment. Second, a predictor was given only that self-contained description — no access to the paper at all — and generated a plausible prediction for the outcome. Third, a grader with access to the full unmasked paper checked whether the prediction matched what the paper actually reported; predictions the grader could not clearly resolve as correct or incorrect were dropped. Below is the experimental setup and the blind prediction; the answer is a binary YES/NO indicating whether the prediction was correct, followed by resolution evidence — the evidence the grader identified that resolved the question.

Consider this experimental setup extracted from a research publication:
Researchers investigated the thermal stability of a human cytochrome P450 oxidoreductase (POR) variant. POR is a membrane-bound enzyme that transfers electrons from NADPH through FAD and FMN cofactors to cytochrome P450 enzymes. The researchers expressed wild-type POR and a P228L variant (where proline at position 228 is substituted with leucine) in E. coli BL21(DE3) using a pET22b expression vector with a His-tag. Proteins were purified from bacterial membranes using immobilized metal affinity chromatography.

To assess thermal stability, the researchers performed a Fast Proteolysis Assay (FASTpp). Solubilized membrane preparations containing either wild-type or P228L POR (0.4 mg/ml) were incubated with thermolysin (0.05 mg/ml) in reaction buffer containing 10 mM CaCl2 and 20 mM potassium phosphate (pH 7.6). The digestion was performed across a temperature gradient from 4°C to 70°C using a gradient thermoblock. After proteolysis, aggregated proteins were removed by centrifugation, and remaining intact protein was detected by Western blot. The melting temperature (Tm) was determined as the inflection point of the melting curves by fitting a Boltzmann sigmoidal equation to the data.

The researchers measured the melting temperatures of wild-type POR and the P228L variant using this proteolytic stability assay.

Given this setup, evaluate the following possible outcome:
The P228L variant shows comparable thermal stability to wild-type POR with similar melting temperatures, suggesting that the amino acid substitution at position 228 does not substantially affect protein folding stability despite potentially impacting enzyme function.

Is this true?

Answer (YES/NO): NO